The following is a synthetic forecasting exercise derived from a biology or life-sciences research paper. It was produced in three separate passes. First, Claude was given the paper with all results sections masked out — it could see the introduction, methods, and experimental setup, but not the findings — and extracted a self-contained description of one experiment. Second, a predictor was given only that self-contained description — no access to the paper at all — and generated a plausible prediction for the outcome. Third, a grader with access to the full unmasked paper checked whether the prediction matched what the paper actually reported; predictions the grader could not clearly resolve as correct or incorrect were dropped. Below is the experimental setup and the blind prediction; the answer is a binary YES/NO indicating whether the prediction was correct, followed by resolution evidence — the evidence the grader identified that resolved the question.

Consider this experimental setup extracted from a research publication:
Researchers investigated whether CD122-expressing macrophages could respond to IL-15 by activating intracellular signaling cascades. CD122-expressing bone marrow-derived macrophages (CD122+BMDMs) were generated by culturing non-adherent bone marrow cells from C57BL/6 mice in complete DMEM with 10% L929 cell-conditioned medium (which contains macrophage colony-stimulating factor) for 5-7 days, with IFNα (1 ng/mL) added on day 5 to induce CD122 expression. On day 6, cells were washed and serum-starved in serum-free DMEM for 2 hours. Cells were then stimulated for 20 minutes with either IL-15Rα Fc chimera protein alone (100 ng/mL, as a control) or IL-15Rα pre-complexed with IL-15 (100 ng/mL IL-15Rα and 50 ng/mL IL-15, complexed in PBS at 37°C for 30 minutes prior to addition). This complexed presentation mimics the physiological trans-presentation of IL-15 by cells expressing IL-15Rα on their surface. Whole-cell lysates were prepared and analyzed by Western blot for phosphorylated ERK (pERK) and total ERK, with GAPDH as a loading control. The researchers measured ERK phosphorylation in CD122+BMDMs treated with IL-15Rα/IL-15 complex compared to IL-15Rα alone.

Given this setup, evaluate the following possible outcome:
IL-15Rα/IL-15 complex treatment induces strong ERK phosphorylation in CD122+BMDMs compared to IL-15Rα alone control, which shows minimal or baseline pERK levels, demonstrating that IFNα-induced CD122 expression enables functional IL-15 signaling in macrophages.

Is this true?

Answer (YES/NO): YES